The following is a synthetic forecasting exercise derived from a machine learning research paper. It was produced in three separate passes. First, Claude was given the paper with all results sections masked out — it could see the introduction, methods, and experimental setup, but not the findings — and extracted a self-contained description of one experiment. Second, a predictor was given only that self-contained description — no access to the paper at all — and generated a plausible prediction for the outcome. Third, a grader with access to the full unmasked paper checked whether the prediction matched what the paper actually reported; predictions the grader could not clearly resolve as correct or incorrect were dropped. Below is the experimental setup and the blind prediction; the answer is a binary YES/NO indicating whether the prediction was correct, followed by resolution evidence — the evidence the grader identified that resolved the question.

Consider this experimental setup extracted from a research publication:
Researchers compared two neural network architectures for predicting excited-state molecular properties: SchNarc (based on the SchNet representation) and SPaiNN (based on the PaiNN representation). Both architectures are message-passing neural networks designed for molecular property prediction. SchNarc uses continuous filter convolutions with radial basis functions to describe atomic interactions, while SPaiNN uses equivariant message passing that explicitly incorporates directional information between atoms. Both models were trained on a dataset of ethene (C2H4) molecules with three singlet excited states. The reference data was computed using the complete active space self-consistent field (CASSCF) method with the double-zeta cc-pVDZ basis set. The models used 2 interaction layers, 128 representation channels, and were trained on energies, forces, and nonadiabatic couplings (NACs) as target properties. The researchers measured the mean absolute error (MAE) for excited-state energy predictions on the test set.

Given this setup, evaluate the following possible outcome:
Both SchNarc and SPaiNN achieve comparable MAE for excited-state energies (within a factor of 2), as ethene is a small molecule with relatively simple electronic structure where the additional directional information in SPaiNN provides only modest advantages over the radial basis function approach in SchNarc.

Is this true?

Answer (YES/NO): NO